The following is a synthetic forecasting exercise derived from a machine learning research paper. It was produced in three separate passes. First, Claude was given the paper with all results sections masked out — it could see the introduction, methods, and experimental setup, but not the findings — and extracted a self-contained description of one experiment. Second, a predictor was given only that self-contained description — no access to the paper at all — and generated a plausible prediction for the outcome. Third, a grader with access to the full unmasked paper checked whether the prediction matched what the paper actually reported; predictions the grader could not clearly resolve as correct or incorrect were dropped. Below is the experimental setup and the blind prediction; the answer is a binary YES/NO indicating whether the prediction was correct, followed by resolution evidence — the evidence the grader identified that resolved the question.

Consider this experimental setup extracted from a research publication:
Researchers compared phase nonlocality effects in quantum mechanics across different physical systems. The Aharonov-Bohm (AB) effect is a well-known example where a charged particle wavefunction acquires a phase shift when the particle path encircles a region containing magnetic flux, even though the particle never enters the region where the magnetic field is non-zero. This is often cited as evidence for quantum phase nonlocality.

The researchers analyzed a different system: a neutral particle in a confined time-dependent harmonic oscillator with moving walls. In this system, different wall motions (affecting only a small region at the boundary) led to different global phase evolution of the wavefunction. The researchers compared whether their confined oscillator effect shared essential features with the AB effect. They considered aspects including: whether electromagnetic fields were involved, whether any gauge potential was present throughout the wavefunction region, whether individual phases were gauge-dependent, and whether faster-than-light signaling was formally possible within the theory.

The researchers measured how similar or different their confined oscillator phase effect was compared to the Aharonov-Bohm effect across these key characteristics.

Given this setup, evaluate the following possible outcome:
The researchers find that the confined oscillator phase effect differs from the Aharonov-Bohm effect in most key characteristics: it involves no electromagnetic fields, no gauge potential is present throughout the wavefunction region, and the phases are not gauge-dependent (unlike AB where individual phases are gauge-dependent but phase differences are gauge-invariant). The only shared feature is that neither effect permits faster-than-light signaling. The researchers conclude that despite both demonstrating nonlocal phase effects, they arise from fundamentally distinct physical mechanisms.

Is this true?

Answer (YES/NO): NO